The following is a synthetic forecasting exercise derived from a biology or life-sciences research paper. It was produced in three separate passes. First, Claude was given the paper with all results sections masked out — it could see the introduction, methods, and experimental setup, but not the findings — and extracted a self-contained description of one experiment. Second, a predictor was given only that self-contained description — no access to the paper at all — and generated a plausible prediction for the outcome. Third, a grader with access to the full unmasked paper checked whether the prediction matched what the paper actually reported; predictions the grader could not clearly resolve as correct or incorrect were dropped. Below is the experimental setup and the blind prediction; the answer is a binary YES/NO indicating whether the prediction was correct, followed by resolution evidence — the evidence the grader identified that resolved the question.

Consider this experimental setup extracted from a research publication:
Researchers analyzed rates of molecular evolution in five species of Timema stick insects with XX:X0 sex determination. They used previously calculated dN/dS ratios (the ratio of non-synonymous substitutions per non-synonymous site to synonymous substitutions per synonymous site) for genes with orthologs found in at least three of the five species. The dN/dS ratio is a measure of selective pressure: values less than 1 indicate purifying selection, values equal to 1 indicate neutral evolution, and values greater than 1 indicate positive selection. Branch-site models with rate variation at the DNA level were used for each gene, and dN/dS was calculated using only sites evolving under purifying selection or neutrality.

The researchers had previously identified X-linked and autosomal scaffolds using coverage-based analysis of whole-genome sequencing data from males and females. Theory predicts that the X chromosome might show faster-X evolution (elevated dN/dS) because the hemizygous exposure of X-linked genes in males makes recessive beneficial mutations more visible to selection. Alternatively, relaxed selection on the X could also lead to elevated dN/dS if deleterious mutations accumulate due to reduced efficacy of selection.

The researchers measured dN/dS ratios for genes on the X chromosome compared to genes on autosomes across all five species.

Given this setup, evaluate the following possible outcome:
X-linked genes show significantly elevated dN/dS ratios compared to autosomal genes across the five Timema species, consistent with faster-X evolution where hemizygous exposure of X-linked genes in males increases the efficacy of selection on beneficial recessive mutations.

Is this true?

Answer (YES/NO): NO